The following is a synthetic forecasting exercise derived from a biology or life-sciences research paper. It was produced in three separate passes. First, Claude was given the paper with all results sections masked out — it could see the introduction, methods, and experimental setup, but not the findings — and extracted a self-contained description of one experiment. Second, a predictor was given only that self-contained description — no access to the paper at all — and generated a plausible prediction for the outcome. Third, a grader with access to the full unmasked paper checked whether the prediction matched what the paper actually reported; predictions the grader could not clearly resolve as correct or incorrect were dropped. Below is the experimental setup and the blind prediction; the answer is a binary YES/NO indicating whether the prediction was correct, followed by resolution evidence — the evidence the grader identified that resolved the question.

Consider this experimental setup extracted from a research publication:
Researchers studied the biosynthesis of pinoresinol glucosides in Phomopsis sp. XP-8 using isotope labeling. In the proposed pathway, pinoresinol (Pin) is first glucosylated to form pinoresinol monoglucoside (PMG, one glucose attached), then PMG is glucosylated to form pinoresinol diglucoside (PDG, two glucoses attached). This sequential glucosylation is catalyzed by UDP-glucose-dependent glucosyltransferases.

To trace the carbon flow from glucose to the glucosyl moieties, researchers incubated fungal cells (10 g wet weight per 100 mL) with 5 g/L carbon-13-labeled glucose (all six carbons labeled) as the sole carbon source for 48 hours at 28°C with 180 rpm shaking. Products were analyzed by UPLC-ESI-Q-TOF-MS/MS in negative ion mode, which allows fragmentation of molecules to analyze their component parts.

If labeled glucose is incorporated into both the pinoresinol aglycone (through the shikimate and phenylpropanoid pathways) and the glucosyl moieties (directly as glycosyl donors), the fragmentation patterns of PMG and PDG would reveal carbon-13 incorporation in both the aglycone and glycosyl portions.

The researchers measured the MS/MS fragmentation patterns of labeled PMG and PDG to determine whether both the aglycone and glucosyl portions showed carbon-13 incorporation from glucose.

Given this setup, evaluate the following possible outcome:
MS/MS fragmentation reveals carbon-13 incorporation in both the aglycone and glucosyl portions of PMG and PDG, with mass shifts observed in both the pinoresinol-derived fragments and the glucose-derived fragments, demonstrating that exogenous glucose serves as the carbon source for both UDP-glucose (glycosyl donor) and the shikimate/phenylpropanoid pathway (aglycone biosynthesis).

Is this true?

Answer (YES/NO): YES